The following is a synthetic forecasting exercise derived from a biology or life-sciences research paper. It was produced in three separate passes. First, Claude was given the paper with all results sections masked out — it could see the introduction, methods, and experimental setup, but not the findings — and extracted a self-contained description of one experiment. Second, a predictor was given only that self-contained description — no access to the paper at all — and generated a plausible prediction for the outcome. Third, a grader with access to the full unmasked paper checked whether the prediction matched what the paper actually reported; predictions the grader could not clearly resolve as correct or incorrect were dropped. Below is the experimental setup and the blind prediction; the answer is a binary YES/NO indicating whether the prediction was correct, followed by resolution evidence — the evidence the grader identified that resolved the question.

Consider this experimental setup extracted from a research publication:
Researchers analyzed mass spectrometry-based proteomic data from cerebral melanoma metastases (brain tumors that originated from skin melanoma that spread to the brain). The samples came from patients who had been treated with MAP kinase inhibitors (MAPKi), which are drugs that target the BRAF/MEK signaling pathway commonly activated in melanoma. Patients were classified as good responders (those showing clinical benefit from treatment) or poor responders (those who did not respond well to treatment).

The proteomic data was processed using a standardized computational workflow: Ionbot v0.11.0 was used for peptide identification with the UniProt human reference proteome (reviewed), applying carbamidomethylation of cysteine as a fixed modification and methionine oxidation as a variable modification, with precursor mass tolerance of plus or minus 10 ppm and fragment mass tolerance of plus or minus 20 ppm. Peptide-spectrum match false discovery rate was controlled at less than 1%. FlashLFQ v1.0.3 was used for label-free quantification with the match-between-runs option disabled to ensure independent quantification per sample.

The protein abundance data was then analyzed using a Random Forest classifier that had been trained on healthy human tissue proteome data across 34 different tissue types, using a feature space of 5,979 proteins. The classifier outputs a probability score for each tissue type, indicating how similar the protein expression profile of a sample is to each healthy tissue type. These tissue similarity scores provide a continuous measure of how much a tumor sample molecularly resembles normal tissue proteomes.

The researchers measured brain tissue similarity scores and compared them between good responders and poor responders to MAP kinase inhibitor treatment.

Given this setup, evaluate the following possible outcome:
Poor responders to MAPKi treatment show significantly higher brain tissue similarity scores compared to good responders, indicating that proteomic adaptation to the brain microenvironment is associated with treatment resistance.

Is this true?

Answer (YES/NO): YES